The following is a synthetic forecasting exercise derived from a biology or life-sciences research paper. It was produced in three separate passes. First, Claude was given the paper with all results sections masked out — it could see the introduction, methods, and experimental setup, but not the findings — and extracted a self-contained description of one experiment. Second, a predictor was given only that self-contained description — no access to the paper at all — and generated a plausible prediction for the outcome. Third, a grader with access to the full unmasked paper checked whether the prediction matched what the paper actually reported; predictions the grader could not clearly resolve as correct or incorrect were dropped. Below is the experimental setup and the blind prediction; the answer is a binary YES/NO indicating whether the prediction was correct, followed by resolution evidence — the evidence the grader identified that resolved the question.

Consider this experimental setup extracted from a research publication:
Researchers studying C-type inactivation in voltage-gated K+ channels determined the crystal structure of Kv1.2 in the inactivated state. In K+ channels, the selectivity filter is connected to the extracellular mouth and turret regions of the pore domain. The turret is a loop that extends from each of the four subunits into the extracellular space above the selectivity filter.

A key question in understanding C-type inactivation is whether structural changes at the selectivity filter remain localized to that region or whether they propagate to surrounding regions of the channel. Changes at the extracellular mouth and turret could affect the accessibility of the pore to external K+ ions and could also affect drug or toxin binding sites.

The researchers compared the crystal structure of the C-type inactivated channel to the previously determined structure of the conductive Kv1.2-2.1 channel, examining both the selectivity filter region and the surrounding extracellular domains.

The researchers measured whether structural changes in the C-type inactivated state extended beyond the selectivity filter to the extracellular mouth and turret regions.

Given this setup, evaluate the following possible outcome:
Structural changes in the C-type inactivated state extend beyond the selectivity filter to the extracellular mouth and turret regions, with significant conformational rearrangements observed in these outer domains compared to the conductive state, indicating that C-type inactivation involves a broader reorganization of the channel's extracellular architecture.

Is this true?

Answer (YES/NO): YES